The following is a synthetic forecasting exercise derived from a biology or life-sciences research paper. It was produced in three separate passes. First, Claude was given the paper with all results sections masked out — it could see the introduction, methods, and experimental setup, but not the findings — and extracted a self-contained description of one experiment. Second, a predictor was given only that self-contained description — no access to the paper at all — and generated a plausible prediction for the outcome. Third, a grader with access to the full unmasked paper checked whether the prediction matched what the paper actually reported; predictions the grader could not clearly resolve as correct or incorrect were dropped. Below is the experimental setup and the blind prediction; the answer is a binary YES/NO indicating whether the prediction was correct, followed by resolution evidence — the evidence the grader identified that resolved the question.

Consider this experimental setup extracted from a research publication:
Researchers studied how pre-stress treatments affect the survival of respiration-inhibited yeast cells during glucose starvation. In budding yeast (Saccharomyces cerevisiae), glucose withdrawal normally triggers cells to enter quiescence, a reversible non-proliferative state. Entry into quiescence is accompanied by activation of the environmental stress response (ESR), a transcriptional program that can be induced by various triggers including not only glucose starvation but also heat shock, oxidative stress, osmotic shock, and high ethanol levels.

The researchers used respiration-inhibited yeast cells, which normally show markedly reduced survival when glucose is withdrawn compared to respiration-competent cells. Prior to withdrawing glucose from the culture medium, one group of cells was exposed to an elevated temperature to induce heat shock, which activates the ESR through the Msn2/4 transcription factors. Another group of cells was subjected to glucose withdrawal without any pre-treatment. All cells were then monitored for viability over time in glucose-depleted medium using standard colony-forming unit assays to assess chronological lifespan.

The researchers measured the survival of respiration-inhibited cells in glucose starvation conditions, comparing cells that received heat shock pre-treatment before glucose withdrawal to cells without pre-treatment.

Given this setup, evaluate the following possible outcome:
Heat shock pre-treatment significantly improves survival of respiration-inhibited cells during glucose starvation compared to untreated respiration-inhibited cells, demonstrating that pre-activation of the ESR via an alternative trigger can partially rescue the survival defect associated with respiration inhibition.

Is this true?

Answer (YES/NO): YES